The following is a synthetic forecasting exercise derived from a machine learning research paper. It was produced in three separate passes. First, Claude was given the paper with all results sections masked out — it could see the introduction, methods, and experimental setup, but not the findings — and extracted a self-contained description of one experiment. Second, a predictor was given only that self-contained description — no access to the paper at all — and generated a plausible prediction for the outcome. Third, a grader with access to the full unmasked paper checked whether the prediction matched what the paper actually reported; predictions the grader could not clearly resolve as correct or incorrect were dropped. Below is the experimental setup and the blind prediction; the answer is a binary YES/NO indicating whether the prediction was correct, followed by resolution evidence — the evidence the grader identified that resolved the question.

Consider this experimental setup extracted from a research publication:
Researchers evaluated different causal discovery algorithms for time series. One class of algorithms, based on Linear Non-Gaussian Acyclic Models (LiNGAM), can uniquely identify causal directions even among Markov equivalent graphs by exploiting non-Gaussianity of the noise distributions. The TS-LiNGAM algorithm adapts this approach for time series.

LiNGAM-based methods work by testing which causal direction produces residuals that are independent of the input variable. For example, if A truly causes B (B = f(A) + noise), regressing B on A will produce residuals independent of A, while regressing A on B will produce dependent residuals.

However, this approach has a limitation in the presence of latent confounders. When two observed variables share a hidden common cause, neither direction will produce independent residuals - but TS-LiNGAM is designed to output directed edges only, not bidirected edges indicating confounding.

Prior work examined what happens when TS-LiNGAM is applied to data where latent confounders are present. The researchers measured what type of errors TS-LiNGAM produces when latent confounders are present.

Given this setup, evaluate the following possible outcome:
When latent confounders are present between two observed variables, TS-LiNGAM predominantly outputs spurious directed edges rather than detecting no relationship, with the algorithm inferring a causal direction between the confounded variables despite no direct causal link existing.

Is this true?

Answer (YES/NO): YES